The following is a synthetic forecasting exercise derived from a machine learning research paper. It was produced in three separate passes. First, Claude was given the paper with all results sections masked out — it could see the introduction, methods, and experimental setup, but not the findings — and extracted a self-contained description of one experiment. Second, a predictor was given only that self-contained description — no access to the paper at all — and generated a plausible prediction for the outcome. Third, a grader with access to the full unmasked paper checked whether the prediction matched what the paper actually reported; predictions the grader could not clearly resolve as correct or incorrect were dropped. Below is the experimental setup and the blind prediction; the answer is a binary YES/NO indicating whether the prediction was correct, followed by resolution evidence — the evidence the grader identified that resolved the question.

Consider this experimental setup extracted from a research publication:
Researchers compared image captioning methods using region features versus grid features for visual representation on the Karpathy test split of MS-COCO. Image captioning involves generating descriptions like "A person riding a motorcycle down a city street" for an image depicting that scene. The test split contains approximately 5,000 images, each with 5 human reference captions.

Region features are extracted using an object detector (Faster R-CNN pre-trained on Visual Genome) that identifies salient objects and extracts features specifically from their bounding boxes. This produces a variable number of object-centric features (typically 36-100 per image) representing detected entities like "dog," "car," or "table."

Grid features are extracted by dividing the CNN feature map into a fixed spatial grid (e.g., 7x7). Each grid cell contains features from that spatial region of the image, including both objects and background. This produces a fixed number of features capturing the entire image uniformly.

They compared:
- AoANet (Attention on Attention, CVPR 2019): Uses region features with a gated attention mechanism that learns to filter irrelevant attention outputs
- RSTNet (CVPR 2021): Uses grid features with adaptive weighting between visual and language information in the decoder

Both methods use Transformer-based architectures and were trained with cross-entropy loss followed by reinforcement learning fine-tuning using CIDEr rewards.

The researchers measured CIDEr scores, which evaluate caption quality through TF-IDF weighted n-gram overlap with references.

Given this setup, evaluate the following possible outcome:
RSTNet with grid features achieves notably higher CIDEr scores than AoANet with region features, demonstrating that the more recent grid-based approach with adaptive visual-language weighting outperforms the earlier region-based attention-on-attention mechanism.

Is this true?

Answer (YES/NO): YES